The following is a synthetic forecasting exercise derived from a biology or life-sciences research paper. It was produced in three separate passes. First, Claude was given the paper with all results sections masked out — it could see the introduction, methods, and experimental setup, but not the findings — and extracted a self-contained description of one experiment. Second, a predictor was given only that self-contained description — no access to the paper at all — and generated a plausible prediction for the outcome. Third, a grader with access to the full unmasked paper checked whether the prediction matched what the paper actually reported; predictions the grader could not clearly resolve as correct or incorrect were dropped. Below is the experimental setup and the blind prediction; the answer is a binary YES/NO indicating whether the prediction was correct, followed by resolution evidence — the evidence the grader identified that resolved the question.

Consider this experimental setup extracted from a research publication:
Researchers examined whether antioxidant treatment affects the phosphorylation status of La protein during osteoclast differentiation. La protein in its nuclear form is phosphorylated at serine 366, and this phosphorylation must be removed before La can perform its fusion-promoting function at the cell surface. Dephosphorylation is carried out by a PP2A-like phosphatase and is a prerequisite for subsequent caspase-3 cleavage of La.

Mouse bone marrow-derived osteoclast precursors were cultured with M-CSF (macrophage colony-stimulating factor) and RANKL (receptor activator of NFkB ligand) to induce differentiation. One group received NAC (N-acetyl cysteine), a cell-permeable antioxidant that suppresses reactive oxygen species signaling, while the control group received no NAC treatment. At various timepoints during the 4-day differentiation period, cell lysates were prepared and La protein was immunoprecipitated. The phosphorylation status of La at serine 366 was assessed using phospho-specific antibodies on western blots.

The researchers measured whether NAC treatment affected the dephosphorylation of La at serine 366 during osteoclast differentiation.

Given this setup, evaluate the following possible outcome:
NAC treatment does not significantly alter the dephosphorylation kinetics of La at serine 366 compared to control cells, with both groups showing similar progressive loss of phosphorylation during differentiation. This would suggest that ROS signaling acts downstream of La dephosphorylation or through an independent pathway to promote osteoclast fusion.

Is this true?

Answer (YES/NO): NO